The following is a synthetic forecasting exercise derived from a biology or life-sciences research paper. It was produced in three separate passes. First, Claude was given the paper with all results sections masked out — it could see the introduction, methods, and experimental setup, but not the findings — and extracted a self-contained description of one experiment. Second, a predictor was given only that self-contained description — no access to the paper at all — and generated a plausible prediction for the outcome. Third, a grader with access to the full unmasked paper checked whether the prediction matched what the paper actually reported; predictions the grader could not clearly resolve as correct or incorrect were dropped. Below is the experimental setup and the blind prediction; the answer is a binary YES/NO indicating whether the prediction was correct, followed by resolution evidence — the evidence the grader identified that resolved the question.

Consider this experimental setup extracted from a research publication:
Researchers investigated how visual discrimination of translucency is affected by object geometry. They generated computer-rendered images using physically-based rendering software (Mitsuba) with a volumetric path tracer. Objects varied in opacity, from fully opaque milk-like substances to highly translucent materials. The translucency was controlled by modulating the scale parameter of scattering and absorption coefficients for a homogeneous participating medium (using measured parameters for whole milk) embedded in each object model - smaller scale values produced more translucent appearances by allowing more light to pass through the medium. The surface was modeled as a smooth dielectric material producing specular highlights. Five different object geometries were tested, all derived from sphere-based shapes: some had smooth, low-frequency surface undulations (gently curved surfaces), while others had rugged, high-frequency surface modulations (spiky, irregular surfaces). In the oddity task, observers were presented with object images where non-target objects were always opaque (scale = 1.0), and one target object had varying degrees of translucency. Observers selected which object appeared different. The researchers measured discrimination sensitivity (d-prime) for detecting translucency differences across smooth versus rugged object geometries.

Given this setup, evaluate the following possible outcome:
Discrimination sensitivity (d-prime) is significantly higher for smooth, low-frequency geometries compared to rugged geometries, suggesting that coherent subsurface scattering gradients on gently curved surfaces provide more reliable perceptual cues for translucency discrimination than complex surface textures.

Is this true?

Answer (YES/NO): NO